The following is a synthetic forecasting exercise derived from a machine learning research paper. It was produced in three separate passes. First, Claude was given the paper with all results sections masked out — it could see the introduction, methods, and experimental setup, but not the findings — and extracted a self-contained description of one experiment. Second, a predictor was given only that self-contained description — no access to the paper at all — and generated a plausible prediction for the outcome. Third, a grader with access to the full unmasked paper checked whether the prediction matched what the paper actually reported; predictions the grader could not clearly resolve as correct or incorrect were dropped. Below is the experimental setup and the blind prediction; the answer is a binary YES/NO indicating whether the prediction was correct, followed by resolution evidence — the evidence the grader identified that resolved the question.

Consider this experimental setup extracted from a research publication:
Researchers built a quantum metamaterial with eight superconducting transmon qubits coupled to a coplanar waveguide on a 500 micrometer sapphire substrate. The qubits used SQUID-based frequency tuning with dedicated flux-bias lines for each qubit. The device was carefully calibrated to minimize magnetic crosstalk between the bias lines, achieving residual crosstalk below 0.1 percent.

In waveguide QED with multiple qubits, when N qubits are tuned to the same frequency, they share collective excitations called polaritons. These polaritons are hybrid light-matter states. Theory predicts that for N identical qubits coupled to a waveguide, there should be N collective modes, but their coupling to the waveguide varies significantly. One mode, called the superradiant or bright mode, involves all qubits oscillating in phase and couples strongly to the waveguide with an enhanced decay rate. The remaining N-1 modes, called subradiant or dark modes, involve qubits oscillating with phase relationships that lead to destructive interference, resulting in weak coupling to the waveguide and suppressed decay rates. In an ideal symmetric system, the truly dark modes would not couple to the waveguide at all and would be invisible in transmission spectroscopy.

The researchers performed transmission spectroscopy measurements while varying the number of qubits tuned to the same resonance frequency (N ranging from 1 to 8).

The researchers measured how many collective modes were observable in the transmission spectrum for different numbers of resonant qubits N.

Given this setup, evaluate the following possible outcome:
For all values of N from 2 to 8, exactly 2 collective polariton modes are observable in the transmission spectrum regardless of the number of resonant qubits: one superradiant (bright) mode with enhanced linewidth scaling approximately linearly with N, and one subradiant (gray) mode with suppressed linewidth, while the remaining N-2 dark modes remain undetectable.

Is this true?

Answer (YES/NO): NO